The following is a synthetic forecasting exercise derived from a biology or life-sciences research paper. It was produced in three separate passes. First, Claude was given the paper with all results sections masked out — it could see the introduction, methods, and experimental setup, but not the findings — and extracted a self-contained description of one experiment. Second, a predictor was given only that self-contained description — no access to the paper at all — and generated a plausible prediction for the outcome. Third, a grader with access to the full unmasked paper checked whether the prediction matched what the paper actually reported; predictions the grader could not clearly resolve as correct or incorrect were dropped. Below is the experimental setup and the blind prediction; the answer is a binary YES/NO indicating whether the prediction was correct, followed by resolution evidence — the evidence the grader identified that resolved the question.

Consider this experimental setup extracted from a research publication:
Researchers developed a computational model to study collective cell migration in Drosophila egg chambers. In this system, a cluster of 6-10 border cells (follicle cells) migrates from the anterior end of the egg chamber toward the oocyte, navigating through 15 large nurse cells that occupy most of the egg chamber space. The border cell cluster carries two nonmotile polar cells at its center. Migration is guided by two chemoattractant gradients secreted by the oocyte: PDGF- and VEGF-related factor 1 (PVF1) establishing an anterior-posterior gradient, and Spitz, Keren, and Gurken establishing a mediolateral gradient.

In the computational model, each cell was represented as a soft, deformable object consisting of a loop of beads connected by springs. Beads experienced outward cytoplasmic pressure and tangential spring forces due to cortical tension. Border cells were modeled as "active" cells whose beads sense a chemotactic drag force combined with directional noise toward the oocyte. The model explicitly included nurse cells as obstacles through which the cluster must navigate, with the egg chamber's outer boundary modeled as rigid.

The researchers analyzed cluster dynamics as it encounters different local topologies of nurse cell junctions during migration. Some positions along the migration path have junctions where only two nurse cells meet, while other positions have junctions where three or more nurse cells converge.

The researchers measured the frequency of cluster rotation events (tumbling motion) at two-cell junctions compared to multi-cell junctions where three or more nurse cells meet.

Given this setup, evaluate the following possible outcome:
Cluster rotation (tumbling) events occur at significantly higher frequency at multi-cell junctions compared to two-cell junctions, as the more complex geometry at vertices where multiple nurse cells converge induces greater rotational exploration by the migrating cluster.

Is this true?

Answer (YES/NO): YES